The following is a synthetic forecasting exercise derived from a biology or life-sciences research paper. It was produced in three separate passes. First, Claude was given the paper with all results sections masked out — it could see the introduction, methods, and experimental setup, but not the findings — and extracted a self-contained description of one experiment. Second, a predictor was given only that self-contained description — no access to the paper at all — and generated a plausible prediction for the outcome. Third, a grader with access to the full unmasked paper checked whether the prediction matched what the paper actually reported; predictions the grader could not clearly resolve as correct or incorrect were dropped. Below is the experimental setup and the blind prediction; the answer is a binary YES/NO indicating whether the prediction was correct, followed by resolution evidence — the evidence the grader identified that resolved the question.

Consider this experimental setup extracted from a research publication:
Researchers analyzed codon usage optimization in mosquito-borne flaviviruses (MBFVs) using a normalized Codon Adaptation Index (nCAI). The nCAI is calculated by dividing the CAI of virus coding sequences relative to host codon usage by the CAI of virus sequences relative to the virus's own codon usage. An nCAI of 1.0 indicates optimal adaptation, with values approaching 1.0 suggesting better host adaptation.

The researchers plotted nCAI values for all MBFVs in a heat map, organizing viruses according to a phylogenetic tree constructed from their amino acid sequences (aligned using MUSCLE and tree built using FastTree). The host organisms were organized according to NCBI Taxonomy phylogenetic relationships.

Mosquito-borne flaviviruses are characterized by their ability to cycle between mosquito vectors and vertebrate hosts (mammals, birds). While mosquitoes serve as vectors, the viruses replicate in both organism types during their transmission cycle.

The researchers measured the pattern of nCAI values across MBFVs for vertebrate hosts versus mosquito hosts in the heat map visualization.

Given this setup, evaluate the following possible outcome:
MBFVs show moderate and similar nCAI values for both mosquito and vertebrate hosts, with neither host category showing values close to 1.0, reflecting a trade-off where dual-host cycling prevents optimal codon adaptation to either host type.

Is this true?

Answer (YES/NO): NO